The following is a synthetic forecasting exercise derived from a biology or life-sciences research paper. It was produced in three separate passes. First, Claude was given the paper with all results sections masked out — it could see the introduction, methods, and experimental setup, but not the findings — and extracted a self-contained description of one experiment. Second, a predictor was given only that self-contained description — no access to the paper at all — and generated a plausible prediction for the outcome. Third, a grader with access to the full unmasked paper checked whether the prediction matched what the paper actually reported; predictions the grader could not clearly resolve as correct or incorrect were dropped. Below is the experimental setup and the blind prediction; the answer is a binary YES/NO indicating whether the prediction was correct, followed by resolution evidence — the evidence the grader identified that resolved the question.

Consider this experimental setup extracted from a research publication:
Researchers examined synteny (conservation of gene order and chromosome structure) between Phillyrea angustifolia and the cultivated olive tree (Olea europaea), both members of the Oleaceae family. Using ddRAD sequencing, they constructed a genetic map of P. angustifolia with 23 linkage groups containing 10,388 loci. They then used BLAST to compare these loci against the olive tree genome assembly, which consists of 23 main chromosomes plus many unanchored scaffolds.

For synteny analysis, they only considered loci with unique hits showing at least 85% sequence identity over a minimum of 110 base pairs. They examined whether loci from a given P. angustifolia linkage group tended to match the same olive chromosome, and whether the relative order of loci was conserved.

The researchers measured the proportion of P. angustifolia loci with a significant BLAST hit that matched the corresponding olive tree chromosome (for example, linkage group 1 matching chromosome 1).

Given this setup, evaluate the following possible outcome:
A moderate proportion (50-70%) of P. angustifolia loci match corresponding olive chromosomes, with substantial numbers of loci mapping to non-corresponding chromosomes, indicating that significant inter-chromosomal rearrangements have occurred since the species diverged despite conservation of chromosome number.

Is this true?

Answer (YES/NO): NO